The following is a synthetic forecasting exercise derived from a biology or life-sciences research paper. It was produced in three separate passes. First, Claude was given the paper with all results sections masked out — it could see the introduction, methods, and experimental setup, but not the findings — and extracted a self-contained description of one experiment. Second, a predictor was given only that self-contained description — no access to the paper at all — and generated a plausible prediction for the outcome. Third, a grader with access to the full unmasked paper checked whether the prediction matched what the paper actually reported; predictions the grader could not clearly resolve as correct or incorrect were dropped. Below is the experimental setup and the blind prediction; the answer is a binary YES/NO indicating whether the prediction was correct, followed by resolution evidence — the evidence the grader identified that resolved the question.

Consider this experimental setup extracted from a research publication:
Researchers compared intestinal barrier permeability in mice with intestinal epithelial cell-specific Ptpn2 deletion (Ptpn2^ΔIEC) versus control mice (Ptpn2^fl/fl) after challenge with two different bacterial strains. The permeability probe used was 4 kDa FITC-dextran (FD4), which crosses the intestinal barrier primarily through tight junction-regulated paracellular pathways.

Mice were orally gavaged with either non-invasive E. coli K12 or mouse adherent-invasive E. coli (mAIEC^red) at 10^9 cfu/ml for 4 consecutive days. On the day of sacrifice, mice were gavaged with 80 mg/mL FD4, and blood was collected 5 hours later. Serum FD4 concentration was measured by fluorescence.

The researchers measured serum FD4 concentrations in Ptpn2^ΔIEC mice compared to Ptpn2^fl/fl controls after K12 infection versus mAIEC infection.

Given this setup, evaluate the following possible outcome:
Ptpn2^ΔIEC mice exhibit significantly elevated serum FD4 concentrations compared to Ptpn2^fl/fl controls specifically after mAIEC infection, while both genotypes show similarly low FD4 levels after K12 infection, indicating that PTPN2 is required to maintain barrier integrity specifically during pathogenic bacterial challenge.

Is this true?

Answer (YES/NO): NO